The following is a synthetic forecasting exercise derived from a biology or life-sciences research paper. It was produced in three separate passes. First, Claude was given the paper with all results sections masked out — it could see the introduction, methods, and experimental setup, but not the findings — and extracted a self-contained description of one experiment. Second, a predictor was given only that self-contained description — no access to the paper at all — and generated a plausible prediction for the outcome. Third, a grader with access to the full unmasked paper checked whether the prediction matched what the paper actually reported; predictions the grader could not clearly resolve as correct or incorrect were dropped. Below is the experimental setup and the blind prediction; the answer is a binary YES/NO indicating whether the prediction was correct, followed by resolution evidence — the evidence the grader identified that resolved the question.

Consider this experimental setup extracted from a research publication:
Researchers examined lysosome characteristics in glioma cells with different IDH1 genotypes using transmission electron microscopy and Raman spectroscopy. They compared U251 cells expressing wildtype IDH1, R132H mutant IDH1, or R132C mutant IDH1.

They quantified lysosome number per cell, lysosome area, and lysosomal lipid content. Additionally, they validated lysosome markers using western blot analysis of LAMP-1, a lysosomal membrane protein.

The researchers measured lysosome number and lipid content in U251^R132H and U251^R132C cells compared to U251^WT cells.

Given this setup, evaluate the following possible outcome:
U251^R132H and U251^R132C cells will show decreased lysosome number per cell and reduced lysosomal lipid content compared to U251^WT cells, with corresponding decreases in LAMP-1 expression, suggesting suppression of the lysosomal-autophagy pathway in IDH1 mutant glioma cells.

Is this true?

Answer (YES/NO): NO